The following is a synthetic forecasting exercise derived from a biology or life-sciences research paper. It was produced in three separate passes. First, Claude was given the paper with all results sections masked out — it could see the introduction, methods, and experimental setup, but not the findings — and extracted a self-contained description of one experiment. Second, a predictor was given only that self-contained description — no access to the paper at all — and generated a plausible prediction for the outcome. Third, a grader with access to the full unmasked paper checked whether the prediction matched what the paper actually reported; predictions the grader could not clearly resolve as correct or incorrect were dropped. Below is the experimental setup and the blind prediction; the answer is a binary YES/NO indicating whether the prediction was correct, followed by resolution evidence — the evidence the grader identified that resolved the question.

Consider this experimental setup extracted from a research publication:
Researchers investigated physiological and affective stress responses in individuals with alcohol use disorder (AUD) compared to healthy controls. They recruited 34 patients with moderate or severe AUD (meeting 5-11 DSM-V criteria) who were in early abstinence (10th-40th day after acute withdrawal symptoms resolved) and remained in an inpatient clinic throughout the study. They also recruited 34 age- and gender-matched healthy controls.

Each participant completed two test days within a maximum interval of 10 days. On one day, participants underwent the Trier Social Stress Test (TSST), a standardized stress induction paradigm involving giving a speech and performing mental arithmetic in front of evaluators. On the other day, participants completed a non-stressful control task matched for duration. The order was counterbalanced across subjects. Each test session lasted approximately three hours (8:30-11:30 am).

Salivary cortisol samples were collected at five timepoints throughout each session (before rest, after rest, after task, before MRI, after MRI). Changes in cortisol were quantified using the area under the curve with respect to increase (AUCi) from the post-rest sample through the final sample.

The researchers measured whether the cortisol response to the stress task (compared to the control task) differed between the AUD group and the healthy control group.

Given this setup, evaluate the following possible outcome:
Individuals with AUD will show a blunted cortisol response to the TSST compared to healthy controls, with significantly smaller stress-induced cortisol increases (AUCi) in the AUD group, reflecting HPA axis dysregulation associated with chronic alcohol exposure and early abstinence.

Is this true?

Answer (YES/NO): YES